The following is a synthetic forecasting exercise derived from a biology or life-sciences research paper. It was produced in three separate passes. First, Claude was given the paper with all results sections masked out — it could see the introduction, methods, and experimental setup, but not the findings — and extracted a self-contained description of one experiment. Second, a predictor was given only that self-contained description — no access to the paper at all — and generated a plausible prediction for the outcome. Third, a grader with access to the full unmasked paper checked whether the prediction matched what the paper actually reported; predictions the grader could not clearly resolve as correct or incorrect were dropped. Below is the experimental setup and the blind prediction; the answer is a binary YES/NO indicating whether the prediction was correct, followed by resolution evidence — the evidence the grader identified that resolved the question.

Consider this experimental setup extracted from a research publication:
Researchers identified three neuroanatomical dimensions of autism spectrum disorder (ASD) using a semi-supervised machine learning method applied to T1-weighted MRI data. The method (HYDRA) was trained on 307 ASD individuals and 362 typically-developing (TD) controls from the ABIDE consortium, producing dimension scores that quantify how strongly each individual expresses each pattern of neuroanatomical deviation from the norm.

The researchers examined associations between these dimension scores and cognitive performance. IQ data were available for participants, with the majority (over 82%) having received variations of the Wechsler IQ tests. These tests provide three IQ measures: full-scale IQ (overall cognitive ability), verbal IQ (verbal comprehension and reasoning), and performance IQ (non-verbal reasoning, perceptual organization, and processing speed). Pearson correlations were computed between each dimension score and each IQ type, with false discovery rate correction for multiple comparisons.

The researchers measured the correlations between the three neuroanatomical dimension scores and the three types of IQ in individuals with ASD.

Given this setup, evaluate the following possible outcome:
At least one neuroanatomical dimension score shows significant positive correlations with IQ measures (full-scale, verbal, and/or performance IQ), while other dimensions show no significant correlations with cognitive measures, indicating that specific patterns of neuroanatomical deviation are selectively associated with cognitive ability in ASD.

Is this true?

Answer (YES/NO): NO